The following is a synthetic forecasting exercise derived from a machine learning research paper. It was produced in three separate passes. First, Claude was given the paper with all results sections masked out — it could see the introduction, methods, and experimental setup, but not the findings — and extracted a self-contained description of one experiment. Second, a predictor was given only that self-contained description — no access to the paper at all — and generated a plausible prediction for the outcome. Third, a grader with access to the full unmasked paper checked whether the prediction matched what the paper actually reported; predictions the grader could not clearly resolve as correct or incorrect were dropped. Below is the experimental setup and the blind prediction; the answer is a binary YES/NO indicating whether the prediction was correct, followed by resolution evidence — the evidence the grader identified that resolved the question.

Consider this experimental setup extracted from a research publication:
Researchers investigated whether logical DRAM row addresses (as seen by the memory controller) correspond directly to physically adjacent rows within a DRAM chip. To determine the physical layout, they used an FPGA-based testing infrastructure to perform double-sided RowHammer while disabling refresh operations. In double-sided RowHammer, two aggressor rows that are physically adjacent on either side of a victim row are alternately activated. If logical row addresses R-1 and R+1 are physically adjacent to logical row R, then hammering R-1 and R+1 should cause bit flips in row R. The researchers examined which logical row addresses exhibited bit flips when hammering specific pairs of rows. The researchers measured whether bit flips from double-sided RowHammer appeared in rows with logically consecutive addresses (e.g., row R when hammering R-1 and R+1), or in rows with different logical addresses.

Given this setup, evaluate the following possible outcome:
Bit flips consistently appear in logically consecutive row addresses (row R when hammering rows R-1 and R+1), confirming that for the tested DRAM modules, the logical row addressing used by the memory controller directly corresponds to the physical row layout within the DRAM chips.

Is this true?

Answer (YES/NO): NO